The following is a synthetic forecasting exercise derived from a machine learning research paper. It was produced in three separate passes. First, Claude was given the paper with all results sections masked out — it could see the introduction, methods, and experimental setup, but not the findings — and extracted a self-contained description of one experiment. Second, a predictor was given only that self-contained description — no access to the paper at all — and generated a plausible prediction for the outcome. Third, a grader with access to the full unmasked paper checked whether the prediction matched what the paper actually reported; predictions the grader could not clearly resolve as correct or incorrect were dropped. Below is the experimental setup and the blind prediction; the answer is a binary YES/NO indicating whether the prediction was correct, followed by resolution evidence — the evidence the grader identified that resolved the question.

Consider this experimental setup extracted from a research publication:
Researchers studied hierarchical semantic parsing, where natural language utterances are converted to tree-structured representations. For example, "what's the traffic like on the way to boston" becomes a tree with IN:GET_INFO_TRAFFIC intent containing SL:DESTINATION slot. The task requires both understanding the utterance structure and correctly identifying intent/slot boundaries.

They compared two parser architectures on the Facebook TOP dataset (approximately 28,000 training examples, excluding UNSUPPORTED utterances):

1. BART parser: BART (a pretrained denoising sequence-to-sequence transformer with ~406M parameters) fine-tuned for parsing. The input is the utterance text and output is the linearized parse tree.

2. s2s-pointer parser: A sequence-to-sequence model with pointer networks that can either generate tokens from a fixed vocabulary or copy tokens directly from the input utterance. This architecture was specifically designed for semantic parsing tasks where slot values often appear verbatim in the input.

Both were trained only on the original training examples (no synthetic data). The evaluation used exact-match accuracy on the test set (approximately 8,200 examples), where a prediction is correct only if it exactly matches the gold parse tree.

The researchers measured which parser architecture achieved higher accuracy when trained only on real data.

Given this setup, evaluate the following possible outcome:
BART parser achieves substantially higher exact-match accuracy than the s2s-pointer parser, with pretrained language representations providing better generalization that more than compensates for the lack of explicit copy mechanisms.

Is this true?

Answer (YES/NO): NO